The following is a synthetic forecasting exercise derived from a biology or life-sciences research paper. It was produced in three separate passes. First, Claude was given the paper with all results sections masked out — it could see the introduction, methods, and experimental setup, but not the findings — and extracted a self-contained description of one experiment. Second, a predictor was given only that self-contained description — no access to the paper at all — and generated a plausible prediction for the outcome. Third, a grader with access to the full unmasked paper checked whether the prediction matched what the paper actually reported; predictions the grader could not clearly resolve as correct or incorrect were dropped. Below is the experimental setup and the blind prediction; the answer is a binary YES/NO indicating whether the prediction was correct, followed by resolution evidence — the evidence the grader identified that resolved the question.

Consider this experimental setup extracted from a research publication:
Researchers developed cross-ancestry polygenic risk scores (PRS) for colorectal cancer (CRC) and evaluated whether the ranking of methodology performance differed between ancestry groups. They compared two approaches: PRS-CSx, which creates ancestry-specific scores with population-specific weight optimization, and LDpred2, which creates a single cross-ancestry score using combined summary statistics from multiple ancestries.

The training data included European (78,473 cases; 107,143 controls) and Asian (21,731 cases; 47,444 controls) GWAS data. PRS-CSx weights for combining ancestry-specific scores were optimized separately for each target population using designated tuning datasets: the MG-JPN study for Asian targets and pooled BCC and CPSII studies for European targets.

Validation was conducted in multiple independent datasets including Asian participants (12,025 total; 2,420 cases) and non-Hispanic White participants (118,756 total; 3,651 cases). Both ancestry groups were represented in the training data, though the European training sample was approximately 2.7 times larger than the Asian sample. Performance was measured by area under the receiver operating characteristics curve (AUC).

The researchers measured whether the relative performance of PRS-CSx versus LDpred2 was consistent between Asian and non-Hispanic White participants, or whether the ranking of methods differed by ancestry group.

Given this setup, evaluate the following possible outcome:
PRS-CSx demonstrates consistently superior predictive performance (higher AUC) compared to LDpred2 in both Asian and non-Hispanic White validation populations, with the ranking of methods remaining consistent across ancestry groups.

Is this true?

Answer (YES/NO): NO